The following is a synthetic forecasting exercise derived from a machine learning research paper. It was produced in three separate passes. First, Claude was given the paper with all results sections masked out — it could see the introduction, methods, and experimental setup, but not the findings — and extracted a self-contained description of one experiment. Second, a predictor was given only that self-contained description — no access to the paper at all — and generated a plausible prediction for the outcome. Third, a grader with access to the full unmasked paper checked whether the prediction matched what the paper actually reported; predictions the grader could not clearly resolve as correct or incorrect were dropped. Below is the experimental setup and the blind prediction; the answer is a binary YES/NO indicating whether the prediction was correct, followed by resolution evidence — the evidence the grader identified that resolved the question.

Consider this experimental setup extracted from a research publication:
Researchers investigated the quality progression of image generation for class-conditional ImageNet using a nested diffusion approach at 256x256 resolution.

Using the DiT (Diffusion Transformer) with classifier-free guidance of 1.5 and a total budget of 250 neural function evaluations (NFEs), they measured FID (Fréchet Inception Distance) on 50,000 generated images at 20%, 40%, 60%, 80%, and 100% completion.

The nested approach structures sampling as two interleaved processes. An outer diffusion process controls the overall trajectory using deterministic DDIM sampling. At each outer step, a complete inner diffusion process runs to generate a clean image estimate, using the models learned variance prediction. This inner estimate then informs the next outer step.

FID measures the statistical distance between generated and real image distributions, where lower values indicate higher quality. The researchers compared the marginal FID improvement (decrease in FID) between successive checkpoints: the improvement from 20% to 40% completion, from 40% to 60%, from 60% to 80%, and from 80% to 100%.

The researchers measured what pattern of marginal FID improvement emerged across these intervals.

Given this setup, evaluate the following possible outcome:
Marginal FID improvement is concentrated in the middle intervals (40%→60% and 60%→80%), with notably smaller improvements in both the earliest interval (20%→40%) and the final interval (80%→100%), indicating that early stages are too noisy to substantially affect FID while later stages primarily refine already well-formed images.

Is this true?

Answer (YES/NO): NO